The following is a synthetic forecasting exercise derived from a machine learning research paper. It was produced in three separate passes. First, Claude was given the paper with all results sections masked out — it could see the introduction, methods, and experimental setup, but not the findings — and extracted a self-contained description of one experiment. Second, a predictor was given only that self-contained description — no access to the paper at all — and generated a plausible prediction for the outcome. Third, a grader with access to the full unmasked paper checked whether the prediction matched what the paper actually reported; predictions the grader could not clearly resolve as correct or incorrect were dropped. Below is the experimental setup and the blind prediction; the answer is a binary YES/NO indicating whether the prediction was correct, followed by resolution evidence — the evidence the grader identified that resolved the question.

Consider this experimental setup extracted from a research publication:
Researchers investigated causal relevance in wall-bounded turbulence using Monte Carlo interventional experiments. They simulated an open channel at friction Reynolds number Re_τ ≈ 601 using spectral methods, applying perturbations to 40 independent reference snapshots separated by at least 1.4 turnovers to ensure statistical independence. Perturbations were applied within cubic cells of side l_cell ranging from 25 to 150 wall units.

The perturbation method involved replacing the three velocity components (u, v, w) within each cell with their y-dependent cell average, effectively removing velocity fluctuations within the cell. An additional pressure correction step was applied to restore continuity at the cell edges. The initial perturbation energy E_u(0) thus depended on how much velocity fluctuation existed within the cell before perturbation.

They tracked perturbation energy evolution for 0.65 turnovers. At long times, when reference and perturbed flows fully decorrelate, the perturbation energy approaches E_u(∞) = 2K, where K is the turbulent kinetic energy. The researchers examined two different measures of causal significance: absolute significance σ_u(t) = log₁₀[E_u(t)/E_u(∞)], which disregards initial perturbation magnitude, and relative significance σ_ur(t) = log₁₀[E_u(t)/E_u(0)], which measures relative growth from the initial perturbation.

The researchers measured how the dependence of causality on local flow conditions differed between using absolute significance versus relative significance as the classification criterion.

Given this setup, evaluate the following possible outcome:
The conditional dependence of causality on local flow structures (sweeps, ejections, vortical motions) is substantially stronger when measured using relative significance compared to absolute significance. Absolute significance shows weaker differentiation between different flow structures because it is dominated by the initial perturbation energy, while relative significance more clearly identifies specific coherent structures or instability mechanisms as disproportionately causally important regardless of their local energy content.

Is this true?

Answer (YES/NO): YES